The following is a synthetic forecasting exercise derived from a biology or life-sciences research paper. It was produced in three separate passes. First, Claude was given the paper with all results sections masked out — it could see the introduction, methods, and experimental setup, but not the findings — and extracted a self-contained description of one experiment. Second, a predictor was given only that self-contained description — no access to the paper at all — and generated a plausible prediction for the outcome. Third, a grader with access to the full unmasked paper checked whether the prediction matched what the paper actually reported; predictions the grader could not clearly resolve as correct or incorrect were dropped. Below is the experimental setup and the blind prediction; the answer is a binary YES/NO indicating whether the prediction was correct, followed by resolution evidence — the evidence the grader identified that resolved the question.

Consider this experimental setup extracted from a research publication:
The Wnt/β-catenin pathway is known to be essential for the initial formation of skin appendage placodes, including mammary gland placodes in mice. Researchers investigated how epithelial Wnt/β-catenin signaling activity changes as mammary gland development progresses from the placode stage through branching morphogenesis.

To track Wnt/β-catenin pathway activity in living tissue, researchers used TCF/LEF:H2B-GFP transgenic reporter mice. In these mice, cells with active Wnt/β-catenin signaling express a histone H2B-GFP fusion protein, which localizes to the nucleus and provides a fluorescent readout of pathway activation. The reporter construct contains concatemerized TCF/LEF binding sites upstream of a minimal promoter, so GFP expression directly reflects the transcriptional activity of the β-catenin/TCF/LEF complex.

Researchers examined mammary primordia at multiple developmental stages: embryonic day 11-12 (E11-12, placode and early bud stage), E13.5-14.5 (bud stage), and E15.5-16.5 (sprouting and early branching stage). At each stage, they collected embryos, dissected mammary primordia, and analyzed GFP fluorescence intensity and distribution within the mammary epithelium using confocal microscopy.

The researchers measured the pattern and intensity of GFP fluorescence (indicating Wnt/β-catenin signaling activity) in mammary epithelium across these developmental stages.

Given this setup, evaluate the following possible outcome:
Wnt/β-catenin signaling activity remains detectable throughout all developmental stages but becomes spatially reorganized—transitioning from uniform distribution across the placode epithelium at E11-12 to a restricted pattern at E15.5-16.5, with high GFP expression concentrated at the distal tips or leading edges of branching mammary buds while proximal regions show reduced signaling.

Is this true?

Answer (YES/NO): NO